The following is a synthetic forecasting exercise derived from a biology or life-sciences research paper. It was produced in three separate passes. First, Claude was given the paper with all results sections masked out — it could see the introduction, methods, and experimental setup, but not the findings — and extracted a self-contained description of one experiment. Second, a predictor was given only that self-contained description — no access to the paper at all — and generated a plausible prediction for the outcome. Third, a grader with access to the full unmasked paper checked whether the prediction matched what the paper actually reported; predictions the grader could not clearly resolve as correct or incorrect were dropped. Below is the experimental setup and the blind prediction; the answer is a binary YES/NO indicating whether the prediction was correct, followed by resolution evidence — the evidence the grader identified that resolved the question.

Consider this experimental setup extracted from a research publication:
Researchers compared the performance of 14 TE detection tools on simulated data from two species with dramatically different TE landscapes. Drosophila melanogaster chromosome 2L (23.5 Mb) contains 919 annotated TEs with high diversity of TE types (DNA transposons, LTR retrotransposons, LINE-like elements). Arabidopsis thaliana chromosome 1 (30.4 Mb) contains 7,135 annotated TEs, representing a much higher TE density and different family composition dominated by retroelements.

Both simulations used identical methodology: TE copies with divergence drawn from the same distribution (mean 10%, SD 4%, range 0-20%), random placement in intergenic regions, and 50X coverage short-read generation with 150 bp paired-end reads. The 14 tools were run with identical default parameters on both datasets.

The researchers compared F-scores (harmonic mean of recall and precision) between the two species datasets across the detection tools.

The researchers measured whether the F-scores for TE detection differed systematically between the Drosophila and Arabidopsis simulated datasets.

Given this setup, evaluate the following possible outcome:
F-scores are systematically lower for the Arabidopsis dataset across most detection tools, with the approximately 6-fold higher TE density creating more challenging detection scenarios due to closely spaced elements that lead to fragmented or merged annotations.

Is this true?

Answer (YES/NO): NO